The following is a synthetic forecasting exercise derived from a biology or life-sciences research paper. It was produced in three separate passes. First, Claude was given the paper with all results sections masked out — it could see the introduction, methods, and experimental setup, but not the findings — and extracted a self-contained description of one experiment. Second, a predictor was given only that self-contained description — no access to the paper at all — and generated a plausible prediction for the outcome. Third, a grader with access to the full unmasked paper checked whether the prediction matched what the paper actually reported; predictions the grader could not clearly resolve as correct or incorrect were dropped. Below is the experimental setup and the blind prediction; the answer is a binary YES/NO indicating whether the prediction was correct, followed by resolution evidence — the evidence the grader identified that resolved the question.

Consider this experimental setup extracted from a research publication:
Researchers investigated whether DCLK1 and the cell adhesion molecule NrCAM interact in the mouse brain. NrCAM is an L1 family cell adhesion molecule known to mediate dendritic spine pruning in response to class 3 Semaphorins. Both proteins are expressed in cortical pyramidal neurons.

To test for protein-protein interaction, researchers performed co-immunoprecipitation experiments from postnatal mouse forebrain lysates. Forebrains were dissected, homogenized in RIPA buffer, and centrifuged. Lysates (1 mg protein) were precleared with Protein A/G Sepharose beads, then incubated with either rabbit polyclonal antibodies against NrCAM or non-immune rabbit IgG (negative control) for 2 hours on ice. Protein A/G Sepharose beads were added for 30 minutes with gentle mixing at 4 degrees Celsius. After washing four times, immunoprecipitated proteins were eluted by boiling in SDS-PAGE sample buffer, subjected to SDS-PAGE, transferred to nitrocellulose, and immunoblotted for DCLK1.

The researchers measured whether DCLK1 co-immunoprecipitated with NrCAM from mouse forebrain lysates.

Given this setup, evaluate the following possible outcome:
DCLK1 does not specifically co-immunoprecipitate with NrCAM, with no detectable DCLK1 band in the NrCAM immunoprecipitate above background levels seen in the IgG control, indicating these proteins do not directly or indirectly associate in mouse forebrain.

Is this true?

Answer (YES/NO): NO